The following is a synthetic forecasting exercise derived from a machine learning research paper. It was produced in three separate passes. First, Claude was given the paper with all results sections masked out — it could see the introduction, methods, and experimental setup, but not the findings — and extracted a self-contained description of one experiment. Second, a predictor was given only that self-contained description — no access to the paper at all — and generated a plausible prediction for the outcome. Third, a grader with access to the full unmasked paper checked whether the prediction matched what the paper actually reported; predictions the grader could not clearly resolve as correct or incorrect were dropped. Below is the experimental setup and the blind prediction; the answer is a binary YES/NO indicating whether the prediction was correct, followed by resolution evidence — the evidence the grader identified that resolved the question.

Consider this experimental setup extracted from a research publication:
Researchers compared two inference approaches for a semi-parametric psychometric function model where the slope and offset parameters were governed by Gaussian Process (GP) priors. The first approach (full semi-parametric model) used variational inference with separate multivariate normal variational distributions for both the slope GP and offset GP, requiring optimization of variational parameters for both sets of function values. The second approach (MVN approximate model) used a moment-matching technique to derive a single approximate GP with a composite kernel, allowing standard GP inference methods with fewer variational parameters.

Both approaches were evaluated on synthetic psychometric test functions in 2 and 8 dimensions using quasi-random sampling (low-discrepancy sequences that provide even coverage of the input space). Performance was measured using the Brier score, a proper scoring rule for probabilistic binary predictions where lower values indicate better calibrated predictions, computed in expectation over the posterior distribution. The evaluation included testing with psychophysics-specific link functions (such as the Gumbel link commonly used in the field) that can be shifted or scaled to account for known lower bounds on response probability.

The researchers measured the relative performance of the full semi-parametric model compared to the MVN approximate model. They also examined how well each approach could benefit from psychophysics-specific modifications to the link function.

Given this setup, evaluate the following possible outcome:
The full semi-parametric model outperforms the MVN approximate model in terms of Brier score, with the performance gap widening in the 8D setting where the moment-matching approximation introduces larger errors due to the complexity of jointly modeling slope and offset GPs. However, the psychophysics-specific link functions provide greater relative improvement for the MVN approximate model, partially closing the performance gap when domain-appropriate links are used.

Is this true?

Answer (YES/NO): NO